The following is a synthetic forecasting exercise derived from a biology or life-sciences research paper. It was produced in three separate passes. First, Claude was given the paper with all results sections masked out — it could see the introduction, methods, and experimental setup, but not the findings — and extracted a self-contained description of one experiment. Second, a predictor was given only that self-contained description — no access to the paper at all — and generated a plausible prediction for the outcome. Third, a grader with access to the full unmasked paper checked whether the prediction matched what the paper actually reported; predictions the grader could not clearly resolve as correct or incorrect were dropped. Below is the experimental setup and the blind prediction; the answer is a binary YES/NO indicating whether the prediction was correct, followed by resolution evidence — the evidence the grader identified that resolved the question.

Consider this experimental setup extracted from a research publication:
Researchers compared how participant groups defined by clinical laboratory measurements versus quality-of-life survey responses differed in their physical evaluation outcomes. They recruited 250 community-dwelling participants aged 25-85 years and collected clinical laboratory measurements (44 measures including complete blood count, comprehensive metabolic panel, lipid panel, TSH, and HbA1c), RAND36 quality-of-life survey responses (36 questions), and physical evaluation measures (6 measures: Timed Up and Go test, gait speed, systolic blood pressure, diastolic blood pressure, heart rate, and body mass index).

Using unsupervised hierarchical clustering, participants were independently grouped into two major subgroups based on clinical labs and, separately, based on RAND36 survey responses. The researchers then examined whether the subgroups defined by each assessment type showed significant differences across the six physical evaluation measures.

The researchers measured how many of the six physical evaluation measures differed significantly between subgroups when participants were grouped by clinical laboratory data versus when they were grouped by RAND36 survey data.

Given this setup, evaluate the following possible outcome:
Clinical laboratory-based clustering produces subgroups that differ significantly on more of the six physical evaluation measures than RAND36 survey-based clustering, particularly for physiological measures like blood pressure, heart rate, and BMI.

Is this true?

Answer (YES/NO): NO